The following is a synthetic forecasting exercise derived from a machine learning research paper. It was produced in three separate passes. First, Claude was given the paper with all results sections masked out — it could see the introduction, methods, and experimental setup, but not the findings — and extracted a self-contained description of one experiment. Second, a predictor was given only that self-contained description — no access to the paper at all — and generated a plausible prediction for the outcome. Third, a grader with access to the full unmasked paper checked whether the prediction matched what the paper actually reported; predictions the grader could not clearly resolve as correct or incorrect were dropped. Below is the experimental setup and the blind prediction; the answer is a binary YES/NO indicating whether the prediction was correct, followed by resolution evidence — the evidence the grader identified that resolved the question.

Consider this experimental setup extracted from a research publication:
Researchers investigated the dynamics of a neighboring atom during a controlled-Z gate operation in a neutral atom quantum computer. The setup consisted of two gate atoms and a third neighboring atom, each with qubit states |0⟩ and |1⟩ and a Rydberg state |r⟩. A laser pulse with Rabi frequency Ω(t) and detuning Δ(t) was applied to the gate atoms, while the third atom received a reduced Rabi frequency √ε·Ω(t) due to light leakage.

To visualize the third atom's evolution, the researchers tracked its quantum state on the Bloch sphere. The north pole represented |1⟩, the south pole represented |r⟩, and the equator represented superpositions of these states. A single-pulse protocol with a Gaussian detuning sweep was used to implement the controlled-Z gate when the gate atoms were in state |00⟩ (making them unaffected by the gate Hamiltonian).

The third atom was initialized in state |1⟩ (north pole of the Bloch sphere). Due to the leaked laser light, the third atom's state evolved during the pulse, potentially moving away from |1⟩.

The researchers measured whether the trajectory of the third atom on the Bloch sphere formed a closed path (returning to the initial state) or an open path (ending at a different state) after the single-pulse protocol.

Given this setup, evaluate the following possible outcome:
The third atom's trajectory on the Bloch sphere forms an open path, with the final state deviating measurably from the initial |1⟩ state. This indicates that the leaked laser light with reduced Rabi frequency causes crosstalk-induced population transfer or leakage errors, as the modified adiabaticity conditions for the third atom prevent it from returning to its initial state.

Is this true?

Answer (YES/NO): YES